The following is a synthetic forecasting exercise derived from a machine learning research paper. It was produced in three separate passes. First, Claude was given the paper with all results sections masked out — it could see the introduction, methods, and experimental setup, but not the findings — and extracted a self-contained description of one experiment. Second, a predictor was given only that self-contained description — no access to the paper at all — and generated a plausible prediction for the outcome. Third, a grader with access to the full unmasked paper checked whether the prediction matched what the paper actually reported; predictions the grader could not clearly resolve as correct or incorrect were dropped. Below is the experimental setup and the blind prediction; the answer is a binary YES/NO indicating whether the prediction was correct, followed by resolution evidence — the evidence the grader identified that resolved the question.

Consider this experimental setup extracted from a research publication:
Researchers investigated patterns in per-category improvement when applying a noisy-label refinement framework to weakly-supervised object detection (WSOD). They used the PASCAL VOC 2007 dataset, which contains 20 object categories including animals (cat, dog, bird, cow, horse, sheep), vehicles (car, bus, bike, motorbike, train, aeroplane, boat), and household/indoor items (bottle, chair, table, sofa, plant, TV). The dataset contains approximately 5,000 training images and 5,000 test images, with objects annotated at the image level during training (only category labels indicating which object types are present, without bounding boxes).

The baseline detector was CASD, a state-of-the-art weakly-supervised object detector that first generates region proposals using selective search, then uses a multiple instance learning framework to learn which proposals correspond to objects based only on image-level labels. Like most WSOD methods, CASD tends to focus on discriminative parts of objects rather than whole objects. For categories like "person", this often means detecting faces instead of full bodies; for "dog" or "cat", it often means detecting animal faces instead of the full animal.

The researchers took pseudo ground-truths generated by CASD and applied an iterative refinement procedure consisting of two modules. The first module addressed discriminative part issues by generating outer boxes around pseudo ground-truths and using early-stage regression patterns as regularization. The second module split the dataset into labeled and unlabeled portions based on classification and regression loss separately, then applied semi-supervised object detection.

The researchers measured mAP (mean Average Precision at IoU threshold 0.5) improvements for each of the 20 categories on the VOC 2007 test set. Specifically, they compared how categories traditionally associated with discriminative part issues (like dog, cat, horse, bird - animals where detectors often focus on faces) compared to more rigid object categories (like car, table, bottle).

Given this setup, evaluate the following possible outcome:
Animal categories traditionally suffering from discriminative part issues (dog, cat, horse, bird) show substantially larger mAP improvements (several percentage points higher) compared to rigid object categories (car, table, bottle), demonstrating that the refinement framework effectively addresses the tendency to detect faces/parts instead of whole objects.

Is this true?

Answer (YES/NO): NO